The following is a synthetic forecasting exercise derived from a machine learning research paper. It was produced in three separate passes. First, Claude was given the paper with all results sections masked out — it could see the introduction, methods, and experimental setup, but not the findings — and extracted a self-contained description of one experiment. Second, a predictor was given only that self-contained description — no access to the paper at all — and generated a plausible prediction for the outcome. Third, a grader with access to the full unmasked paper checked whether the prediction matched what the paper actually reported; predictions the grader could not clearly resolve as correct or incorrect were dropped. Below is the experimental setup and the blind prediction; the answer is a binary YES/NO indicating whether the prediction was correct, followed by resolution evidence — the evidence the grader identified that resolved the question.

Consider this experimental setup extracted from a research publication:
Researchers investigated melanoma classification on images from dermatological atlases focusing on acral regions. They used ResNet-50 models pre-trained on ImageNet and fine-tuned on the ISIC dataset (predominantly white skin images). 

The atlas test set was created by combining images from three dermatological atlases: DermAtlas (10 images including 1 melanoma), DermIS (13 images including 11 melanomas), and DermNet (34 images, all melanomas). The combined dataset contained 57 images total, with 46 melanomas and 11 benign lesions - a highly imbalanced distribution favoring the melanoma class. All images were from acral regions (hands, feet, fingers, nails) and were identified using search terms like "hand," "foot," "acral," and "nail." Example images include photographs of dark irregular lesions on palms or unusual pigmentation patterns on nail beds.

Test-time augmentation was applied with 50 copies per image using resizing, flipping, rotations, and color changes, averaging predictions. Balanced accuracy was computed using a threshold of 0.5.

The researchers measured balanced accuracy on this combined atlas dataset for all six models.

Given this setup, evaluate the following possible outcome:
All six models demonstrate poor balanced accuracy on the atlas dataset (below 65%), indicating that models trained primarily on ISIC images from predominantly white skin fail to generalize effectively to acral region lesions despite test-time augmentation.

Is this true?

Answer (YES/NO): NO